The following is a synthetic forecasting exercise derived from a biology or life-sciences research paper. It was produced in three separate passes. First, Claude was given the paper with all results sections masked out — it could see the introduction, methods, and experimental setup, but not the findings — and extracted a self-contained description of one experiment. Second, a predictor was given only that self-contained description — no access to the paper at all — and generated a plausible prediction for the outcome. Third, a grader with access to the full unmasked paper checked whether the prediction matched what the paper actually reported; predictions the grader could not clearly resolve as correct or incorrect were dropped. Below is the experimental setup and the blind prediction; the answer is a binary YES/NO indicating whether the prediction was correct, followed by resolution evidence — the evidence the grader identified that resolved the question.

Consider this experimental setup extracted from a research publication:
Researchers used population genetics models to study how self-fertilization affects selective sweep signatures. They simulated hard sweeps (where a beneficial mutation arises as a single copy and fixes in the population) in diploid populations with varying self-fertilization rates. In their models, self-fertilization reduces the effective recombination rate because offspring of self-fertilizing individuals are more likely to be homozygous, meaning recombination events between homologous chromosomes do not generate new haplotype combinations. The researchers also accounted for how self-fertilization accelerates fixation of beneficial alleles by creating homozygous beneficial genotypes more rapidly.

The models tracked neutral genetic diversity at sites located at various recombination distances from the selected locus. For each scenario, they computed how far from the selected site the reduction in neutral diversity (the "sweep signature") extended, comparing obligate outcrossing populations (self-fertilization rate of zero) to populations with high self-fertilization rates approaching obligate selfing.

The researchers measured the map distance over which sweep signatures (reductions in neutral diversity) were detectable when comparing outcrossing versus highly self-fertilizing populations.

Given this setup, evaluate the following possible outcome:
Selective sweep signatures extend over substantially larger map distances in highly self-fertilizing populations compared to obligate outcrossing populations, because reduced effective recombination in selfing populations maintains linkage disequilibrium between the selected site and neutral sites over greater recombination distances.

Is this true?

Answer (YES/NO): YES